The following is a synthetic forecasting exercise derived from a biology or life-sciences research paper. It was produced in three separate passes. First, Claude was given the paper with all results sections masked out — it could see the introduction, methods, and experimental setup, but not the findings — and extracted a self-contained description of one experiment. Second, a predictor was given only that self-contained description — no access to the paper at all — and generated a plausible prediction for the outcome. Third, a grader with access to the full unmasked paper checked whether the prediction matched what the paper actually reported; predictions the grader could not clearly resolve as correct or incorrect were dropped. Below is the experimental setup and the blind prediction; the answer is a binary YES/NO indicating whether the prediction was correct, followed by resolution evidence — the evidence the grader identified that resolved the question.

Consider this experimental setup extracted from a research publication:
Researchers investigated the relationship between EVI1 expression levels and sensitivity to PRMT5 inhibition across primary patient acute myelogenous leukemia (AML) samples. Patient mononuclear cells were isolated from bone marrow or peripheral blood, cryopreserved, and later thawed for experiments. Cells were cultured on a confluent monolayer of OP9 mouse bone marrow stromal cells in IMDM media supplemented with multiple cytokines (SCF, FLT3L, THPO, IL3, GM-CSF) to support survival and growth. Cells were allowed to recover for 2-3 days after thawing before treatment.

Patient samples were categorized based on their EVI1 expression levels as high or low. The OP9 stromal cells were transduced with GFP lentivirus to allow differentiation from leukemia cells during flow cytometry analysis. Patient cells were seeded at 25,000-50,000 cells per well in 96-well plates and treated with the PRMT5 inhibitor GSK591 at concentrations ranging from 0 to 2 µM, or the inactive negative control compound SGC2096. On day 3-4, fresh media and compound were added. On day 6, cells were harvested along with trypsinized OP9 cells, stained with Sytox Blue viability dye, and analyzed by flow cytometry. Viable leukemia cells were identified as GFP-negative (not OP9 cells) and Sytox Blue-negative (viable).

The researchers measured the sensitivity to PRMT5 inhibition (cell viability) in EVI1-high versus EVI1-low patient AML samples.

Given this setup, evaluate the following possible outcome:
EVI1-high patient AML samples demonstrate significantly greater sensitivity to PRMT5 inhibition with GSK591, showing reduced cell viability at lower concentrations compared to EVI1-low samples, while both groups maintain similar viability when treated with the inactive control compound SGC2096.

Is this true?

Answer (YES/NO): NO